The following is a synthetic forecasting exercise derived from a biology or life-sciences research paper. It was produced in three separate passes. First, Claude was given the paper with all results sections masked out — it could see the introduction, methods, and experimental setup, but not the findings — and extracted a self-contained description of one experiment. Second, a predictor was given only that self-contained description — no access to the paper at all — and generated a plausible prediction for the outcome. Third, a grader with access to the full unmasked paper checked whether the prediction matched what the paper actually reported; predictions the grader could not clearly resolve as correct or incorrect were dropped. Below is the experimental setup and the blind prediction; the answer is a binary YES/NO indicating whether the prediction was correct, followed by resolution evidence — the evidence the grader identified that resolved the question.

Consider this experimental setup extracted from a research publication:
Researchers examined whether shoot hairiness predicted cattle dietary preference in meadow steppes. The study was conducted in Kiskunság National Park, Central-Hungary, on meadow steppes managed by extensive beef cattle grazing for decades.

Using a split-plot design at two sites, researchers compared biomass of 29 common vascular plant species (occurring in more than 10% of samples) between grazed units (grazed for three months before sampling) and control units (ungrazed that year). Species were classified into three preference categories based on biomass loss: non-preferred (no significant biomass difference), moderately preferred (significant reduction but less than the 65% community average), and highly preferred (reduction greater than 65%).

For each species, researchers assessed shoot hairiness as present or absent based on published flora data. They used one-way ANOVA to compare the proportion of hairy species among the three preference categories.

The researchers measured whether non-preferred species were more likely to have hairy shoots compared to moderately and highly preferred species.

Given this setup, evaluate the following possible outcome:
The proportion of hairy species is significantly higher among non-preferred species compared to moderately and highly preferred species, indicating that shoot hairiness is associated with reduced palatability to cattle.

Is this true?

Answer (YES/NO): NO